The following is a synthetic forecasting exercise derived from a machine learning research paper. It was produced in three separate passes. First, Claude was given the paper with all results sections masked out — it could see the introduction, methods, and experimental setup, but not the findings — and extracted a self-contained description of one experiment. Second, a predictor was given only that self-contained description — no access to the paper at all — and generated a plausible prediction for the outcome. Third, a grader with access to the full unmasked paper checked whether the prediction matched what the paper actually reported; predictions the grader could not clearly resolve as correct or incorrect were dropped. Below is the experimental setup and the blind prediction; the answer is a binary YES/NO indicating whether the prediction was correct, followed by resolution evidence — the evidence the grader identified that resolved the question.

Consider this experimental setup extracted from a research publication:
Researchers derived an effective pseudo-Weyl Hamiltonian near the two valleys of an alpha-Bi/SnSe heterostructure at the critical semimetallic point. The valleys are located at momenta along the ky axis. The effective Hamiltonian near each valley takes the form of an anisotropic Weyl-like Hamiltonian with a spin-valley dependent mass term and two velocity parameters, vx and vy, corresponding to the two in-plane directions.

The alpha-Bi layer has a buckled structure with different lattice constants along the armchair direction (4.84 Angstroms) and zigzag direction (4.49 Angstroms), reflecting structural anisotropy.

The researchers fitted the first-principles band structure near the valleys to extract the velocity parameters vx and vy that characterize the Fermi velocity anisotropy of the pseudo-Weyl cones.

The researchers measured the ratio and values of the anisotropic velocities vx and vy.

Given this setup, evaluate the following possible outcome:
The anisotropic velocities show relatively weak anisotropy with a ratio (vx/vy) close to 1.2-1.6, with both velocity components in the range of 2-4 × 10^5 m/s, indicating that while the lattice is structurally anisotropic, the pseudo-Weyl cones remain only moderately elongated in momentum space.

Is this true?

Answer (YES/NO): NO